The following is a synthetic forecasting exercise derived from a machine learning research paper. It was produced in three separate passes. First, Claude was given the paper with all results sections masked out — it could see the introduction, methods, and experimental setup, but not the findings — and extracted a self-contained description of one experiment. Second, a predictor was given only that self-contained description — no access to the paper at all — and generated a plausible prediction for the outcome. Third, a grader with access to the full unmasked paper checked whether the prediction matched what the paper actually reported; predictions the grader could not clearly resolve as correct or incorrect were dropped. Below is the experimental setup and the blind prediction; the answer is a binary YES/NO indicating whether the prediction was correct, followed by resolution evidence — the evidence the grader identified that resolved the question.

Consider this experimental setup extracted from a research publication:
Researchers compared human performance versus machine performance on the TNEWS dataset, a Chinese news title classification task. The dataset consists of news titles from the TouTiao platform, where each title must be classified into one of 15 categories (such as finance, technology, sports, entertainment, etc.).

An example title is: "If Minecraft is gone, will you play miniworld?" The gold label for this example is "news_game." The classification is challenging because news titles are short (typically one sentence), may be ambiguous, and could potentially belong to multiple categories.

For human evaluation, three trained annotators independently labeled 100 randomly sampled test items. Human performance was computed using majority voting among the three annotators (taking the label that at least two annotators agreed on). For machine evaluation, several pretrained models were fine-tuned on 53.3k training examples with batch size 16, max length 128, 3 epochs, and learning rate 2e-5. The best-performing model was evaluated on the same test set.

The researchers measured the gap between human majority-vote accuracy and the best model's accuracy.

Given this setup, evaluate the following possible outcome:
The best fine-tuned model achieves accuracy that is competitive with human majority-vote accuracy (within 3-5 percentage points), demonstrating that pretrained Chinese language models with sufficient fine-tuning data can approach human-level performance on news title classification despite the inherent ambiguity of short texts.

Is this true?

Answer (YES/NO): NO